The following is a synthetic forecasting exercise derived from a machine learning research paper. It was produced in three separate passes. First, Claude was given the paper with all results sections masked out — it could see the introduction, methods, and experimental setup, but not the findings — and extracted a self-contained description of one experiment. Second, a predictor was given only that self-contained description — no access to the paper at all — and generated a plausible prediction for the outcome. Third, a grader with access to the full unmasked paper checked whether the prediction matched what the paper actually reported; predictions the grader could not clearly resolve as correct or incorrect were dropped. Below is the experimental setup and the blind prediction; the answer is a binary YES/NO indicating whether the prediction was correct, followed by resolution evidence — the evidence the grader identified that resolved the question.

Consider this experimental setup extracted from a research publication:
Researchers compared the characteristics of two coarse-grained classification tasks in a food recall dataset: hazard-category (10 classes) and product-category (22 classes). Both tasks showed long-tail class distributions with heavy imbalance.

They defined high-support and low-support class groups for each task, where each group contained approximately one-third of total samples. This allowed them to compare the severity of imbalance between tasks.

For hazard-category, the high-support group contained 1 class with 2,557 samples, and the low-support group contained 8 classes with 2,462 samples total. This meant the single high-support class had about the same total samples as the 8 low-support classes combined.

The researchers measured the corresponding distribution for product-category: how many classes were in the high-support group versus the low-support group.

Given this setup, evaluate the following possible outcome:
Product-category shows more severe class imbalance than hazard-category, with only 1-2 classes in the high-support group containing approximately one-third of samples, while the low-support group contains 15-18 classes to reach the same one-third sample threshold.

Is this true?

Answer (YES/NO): NO